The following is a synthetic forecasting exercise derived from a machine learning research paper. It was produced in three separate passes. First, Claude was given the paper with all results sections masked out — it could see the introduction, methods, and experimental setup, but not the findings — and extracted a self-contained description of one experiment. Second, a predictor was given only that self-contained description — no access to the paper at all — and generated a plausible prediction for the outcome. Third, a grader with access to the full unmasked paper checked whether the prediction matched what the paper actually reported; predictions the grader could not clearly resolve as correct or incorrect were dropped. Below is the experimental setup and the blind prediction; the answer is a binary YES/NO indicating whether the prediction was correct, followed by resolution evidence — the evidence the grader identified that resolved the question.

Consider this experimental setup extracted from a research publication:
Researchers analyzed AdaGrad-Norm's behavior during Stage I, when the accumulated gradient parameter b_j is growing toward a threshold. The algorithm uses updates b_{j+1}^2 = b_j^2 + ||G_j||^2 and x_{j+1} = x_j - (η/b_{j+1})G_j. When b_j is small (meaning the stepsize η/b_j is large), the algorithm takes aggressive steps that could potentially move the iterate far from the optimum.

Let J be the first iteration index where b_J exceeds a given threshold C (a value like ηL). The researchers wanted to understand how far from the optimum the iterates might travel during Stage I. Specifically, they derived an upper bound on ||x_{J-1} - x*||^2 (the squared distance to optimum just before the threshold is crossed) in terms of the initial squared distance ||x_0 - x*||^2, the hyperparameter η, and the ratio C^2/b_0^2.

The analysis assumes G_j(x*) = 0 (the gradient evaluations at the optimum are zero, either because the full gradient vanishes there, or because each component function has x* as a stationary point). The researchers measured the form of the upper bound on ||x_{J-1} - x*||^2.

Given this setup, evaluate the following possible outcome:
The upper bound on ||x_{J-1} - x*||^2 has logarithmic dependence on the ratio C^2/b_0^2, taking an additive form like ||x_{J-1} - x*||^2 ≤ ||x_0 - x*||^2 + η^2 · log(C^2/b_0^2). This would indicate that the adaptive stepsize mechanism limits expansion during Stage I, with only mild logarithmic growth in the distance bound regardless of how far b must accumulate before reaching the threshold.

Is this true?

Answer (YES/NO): YES